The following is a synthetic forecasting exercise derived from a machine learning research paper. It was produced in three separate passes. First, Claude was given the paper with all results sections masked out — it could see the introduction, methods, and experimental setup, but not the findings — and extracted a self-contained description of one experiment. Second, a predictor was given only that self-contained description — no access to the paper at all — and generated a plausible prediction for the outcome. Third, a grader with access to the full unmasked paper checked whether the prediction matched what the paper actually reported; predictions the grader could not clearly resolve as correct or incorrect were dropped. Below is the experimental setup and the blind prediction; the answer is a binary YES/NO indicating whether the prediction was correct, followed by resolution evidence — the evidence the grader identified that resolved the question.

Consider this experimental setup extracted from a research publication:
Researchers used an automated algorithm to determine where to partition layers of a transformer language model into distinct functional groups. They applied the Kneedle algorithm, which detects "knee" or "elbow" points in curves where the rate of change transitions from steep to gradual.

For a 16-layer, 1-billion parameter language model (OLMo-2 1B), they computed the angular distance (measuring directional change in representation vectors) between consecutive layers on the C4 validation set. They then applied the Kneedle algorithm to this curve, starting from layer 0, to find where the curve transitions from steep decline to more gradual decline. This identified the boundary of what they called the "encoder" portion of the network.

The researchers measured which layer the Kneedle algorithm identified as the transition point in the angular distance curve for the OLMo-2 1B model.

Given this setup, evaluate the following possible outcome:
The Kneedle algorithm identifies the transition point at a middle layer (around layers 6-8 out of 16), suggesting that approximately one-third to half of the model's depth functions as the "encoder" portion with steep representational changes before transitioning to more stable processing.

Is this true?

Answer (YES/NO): YES